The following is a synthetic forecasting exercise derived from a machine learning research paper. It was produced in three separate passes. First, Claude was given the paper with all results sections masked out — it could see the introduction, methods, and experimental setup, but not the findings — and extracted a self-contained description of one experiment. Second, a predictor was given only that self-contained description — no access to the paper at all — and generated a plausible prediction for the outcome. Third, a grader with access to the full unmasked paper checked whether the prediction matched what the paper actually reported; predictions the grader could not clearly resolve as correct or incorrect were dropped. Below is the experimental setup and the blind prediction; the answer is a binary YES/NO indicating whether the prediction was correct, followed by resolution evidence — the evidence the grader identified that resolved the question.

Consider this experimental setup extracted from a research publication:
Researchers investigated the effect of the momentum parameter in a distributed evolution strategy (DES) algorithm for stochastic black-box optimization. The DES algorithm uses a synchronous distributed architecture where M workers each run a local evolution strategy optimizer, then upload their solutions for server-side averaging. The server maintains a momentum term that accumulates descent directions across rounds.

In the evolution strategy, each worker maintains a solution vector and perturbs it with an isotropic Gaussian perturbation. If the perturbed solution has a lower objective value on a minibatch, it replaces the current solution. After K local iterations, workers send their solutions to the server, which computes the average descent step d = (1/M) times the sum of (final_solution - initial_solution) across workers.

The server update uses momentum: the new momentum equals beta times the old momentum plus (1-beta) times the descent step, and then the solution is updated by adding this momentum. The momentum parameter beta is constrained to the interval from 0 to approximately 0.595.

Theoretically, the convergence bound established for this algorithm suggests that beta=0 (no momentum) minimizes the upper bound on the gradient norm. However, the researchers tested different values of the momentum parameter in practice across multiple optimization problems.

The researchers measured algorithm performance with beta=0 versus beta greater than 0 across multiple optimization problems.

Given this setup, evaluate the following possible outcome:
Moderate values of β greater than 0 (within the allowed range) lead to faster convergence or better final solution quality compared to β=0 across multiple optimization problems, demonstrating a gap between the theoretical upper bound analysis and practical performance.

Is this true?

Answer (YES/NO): YES